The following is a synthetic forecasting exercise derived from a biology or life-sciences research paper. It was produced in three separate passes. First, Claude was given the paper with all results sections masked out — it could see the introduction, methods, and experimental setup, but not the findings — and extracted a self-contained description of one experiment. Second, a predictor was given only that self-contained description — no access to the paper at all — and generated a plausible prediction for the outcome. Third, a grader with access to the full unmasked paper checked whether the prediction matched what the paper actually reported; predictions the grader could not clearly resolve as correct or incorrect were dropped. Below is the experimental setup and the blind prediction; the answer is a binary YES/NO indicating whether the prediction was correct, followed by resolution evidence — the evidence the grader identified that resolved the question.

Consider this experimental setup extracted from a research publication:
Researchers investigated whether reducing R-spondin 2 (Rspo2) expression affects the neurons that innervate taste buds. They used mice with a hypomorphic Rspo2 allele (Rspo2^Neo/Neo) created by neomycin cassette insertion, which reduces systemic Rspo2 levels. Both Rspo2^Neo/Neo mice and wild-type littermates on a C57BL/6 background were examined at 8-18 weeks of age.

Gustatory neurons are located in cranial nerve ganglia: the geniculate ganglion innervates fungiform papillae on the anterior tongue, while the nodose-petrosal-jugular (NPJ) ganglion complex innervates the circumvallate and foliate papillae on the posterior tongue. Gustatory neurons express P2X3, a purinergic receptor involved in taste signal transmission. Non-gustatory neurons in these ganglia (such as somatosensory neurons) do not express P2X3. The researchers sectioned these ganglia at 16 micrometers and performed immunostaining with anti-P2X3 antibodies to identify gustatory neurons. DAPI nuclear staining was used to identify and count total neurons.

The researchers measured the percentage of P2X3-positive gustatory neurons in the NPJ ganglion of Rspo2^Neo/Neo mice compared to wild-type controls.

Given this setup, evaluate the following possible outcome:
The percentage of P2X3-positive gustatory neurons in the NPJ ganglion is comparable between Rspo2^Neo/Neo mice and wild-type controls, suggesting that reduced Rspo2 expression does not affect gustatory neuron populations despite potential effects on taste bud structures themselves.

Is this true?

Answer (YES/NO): YES